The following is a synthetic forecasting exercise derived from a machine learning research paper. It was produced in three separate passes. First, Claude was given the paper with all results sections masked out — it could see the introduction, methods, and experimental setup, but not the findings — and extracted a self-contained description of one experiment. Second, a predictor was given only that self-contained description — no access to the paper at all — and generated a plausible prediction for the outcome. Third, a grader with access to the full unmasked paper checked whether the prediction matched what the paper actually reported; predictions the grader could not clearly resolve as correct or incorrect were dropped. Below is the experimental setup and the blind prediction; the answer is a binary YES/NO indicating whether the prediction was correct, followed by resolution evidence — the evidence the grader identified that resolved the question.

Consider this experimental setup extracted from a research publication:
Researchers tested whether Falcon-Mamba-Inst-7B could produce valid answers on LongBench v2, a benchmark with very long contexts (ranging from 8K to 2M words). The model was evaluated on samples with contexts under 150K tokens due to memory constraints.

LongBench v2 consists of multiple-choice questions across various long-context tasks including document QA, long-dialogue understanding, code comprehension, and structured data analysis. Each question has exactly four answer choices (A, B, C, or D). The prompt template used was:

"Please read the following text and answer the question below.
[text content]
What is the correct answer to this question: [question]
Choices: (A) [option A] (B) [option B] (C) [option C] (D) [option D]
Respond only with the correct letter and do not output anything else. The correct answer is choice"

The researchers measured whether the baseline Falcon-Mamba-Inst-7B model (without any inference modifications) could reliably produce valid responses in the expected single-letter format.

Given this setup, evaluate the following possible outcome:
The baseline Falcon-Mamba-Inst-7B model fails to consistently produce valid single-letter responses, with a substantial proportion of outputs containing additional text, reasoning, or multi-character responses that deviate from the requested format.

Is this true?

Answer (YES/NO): YES